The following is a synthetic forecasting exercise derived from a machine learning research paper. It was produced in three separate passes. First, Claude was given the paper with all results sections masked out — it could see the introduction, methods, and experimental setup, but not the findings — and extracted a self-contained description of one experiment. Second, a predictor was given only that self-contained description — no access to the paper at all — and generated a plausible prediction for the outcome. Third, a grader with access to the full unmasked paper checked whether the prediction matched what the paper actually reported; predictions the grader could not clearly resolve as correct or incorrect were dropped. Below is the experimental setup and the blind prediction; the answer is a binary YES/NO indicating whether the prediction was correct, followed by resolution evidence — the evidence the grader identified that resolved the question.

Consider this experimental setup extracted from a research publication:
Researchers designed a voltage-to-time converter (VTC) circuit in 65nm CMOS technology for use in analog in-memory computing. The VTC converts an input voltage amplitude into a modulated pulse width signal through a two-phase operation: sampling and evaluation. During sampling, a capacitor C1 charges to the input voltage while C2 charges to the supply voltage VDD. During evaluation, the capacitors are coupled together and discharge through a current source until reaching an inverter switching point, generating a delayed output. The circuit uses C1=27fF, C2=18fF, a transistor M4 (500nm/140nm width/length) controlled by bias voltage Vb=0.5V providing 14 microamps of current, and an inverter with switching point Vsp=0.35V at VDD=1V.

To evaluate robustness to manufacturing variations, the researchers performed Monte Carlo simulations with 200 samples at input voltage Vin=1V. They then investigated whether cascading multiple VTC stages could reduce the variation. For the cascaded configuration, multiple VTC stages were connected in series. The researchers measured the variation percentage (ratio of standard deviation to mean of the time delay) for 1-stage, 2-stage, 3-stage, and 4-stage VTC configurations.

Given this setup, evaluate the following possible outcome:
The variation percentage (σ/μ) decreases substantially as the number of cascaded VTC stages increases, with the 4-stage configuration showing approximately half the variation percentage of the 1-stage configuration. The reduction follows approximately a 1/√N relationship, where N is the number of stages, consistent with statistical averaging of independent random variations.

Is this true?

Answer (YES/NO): YES